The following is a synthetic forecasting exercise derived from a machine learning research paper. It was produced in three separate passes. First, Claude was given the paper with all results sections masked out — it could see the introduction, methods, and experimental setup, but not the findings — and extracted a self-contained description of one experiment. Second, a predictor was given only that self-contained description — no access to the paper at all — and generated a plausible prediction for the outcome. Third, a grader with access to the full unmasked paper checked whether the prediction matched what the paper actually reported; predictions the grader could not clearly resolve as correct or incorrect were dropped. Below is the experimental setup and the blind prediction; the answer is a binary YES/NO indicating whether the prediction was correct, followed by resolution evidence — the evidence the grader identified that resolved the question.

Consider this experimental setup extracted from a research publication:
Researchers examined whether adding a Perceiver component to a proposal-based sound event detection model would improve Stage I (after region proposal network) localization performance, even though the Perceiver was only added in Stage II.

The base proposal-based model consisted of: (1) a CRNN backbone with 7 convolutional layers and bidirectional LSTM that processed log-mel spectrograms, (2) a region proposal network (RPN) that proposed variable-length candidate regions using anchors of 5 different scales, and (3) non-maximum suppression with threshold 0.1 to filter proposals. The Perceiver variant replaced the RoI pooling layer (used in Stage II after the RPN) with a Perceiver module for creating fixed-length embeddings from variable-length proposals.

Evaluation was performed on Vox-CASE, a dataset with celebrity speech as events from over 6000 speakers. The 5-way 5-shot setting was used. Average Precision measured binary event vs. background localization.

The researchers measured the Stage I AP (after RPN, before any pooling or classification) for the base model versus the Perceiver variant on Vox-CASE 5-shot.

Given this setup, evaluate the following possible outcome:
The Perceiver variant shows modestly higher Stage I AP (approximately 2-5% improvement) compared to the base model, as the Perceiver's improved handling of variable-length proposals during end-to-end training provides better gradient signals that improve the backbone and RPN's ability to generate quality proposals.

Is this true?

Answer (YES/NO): NO